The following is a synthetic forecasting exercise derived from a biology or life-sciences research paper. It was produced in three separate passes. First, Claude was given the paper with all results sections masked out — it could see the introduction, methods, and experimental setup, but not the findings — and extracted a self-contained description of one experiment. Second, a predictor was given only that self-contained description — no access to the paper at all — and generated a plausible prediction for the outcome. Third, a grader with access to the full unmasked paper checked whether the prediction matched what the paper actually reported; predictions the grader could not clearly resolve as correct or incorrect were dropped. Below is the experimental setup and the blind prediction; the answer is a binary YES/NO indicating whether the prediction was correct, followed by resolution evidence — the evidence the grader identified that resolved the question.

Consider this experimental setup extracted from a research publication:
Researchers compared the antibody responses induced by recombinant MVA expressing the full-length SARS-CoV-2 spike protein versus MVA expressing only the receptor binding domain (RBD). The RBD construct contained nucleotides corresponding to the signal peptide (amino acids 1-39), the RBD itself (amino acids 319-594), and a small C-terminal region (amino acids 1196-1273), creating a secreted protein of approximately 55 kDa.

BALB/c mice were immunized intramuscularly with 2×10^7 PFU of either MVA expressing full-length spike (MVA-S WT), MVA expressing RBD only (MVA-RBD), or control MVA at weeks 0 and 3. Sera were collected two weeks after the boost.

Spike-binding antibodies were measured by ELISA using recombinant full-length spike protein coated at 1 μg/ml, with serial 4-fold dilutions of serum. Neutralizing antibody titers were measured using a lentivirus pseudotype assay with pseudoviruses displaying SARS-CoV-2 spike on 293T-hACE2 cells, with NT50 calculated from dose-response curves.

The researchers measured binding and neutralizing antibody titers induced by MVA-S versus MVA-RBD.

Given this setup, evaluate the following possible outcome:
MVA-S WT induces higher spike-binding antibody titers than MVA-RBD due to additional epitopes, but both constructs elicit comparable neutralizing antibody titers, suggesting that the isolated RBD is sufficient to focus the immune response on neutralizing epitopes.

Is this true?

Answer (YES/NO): NO